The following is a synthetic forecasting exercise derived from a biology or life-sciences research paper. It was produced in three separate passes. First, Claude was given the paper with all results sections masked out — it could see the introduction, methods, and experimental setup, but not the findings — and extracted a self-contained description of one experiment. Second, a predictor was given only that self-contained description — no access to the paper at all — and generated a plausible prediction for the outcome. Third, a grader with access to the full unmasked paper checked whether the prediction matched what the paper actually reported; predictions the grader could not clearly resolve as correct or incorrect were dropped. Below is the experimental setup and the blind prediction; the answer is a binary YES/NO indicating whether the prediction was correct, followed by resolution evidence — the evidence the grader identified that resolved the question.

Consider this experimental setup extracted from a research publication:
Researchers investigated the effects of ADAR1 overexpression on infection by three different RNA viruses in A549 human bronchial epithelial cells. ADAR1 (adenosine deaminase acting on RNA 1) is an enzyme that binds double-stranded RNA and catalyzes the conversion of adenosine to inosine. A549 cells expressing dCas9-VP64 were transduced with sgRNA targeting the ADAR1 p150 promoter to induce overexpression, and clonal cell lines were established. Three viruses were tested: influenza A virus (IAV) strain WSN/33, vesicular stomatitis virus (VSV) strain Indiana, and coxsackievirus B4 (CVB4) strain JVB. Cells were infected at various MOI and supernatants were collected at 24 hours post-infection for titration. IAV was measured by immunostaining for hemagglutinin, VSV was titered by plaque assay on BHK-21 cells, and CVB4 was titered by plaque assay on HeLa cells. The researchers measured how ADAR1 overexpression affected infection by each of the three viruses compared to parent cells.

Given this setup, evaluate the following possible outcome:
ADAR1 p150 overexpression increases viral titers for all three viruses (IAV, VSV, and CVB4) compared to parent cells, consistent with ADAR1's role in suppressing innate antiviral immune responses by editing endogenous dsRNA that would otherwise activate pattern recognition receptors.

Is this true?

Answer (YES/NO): NO